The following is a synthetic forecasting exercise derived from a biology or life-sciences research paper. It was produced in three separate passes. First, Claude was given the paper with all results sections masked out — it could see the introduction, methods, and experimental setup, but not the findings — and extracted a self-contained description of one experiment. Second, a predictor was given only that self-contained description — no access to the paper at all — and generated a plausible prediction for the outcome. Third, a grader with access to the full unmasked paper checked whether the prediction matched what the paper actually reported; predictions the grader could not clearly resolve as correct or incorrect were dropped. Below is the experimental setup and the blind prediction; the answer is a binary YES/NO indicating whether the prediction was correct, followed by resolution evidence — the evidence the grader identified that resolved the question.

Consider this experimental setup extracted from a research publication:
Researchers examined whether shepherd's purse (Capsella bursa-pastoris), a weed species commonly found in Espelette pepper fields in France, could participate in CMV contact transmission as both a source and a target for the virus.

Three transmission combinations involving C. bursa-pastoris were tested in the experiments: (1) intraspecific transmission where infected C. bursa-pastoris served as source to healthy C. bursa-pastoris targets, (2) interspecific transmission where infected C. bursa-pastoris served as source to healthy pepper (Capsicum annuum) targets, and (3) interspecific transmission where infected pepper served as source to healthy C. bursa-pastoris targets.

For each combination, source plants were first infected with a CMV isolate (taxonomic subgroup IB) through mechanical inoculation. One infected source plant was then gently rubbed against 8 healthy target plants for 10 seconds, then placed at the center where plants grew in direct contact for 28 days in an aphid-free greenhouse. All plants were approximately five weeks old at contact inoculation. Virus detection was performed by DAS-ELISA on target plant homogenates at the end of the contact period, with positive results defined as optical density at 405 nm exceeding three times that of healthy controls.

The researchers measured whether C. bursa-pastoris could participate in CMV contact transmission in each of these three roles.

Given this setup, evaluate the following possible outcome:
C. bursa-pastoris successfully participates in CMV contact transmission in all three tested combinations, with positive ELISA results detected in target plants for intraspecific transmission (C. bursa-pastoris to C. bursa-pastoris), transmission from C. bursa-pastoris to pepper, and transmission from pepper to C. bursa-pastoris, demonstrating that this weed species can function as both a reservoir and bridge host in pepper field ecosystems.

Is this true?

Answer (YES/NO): YES